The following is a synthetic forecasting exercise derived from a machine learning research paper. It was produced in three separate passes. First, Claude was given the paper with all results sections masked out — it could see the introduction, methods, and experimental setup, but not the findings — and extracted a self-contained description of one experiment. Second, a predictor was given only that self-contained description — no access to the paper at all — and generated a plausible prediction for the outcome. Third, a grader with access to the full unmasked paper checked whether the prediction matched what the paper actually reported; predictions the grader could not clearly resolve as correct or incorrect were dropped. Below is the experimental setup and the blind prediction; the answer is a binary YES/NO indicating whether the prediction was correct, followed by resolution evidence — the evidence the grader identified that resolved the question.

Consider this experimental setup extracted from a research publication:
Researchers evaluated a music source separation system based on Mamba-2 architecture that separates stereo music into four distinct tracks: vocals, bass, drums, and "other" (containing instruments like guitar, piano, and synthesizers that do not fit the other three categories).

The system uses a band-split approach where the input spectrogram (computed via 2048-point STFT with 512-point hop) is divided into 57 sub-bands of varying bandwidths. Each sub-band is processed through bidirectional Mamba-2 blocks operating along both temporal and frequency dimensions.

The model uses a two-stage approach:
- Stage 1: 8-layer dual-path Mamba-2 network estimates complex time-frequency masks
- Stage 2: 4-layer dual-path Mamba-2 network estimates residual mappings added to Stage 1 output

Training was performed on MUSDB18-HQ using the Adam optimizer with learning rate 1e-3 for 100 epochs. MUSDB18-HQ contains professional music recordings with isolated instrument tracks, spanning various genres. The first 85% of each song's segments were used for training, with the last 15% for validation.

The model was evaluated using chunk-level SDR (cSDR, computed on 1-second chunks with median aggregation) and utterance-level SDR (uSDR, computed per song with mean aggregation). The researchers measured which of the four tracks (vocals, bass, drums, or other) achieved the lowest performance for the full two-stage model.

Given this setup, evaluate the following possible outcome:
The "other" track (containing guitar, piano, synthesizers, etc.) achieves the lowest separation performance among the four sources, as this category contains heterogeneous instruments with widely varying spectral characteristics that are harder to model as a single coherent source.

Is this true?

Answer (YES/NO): YES